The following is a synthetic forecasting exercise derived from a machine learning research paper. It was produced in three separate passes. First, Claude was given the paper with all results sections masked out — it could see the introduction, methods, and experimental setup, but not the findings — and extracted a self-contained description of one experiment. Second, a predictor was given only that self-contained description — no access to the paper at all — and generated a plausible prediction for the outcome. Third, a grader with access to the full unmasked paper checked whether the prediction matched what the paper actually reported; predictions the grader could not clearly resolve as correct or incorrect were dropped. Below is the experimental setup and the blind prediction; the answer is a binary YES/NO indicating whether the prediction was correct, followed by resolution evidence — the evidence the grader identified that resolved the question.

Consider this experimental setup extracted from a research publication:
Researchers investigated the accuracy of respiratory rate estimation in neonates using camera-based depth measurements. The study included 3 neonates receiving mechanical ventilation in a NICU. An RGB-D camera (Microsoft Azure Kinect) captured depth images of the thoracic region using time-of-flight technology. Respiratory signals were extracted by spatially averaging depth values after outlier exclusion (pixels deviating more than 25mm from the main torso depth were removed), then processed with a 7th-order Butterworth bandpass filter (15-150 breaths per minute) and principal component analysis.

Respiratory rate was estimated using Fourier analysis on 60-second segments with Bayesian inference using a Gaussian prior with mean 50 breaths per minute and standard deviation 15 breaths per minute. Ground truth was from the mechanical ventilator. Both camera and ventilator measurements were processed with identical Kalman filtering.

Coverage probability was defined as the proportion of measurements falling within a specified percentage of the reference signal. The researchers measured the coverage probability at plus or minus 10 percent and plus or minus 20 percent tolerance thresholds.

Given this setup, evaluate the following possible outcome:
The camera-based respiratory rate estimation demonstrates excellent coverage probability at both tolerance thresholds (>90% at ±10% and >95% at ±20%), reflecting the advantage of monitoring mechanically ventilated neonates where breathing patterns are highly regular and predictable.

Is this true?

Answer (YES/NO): NO